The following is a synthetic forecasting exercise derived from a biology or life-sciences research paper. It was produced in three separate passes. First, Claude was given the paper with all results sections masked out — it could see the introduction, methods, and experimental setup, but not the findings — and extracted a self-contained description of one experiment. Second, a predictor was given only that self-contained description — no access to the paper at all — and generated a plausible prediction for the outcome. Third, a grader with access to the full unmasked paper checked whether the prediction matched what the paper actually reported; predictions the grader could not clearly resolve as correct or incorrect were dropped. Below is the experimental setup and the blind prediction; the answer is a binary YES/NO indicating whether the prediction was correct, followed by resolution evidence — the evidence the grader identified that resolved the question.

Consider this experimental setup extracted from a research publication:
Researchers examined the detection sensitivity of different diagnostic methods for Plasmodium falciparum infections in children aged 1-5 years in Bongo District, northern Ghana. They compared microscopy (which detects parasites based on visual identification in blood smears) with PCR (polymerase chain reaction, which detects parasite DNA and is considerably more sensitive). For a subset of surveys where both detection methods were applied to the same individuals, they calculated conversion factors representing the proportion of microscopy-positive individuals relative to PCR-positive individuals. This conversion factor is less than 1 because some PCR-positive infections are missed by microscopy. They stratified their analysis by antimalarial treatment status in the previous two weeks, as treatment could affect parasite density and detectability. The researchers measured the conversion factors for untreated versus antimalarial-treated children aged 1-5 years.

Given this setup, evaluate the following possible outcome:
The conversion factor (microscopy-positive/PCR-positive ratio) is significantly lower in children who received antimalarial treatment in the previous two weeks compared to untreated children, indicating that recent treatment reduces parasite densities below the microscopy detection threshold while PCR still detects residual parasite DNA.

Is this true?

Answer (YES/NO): YES